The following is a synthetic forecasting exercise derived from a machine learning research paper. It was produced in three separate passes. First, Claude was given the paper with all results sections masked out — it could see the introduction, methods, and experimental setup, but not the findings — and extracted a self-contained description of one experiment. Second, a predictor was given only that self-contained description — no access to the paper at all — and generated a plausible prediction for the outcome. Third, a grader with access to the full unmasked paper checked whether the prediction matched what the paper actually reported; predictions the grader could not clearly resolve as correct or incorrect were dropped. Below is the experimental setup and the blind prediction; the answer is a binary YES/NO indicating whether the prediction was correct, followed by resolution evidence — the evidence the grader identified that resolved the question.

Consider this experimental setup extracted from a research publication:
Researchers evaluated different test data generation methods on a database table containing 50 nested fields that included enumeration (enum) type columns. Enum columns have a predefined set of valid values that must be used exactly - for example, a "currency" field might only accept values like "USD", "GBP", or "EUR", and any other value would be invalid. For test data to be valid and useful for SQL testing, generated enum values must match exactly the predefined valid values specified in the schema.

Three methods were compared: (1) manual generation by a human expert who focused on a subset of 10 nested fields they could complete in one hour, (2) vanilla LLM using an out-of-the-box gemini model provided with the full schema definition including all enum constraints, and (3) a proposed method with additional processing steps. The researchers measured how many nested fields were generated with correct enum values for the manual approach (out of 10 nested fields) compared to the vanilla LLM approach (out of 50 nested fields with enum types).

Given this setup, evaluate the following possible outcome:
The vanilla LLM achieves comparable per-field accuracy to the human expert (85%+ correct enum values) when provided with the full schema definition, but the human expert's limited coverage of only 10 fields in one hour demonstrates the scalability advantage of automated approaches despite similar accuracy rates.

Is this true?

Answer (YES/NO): NO